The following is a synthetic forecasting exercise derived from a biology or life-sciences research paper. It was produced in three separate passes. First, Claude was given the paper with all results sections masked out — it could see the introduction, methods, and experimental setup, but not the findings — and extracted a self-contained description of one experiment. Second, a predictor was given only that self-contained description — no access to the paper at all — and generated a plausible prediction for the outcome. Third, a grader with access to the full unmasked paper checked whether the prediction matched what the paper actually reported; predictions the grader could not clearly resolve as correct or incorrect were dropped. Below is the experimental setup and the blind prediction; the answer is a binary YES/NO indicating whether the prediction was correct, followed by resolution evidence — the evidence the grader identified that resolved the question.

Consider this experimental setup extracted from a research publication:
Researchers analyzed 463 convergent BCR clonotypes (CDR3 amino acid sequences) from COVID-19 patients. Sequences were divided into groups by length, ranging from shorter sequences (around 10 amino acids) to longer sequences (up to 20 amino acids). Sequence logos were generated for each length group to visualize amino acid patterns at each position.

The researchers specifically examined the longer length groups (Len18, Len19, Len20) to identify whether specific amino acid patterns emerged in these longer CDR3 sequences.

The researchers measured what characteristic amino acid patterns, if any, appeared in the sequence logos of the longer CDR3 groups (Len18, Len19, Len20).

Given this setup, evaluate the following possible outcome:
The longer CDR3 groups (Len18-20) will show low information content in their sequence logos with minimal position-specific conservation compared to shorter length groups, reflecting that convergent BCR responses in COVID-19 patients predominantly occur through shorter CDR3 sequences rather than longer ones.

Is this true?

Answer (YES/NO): NO